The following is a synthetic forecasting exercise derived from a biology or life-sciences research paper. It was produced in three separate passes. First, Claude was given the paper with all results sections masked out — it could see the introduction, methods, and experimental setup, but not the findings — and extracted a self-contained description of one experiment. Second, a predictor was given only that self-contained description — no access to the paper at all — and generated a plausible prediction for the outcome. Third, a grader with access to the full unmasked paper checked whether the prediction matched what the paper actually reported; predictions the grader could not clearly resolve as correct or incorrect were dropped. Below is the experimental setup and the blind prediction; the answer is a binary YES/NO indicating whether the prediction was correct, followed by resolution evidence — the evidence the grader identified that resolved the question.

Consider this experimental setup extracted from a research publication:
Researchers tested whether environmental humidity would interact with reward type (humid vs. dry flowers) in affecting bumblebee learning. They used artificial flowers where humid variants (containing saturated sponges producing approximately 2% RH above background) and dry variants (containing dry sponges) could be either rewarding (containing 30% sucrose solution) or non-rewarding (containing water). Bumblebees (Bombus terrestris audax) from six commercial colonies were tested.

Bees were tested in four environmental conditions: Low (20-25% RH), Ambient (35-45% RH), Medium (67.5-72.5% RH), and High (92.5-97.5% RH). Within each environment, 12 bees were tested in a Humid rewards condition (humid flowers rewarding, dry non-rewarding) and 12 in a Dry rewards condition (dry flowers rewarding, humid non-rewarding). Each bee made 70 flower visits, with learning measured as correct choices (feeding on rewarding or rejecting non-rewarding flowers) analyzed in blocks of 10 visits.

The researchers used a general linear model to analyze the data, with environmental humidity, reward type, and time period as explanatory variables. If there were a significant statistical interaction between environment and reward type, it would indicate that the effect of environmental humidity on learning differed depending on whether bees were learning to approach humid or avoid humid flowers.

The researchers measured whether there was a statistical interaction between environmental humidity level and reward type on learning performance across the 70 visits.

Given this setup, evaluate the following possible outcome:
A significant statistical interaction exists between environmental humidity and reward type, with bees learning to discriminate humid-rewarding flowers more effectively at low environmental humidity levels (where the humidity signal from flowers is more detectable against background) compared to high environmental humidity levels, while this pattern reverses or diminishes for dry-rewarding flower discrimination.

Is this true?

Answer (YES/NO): YES